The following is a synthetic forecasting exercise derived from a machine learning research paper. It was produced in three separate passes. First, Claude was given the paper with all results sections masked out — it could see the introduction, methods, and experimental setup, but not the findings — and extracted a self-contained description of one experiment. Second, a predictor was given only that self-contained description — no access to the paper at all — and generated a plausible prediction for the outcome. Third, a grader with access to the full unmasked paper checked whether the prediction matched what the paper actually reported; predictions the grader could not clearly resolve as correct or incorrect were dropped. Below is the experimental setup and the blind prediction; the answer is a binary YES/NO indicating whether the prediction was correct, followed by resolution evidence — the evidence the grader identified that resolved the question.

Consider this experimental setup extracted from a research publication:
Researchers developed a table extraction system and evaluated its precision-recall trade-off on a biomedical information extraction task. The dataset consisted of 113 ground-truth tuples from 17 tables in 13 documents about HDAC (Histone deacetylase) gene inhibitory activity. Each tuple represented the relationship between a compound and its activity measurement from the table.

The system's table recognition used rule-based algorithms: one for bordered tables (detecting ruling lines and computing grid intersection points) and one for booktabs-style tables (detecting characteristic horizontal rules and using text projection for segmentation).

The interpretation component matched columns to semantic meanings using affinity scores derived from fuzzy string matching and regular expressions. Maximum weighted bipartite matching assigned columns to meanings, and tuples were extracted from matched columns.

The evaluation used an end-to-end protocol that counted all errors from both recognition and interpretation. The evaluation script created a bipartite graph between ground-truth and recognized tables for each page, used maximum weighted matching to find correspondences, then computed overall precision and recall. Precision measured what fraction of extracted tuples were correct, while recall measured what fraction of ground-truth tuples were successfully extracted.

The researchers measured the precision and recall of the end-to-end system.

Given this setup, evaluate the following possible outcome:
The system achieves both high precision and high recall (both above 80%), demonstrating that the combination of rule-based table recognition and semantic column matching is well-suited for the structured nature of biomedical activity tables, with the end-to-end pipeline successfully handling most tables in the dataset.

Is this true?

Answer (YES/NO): NO